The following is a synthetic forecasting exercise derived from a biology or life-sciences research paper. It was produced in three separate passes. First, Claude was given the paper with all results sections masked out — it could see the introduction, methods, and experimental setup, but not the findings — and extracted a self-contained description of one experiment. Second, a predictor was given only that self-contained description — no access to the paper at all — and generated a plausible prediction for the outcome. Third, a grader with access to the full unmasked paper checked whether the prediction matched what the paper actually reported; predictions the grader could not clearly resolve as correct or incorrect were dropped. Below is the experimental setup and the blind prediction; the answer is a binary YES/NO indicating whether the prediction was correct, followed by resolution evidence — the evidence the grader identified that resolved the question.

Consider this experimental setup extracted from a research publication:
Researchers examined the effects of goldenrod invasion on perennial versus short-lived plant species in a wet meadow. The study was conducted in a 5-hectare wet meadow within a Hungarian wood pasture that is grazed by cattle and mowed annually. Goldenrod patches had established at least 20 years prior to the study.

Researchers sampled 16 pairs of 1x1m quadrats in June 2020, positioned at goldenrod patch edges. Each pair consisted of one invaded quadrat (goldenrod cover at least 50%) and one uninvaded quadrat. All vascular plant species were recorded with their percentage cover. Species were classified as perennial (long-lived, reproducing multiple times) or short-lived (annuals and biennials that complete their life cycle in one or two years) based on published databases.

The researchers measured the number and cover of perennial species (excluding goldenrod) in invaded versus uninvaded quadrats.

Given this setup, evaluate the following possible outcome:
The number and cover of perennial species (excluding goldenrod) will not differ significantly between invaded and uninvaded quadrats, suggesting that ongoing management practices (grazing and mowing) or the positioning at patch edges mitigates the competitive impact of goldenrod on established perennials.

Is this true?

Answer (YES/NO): NO